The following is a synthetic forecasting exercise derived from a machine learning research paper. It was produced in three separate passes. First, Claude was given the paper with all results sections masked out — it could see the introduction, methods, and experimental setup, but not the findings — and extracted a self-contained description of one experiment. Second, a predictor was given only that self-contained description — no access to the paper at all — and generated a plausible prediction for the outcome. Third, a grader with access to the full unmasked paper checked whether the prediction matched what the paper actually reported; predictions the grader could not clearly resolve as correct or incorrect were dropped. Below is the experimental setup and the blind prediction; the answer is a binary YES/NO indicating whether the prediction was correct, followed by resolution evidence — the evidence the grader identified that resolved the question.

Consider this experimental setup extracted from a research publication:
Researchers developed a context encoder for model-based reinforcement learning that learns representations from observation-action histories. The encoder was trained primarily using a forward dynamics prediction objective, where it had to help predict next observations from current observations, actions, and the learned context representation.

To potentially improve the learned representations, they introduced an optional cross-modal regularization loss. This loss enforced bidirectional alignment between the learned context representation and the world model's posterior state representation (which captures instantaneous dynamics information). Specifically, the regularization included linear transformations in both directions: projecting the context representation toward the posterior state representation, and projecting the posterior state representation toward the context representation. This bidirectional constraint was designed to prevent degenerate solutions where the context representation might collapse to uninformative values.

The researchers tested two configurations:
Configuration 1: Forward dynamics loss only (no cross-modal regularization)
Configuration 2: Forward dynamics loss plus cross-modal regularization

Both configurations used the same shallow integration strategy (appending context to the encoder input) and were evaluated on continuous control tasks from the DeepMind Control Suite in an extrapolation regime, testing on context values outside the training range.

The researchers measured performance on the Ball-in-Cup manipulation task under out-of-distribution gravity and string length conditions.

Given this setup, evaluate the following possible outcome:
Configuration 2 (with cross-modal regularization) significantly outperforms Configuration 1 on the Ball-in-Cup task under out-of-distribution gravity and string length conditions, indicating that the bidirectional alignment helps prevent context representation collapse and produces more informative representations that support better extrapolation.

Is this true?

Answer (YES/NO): YES